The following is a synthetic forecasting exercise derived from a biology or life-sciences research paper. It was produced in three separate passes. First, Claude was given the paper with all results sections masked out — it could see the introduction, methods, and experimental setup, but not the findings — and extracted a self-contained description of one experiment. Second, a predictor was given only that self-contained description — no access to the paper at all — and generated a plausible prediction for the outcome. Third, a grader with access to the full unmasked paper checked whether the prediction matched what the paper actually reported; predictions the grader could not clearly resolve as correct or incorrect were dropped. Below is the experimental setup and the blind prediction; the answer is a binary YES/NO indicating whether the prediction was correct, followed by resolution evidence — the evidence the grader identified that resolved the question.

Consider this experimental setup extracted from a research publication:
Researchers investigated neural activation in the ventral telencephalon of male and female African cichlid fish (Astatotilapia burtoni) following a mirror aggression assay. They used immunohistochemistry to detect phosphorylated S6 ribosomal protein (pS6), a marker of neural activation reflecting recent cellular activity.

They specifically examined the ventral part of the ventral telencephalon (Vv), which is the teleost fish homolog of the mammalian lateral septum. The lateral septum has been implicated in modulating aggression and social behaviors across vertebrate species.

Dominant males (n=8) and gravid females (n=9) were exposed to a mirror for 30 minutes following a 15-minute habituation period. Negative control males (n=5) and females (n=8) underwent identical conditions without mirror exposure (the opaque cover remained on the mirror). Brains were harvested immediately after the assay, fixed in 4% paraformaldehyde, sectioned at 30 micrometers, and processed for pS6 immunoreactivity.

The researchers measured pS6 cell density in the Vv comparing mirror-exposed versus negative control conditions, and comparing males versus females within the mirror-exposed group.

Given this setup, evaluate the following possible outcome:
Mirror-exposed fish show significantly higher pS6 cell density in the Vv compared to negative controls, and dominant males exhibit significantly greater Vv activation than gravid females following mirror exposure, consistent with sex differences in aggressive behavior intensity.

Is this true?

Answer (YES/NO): NO